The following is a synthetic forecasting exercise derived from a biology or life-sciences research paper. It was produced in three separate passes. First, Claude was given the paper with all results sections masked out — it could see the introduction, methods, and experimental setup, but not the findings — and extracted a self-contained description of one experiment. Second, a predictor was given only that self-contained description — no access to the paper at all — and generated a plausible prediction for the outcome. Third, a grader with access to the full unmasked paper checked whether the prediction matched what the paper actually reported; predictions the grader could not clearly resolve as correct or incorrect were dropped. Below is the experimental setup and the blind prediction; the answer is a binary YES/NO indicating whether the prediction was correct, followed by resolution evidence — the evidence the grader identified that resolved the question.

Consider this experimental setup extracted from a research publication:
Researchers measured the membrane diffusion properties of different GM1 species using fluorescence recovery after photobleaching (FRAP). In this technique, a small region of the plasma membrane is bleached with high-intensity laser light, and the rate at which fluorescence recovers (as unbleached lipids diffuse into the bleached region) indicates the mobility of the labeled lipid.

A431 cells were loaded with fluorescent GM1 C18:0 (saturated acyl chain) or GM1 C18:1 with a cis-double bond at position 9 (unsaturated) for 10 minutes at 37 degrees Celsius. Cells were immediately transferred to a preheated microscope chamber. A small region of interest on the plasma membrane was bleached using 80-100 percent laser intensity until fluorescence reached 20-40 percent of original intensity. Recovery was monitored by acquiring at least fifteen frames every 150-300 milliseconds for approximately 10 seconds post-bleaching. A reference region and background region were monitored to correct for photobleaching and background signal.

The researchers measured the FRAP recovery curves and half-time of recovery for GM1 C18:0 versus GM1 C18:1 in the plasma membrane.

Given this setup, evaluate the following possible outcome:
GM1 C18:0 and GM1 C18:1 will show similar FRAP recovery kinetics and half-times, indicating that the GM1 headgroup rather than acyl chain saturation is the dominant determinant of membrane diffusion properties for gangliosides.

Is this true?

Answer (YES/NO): NO